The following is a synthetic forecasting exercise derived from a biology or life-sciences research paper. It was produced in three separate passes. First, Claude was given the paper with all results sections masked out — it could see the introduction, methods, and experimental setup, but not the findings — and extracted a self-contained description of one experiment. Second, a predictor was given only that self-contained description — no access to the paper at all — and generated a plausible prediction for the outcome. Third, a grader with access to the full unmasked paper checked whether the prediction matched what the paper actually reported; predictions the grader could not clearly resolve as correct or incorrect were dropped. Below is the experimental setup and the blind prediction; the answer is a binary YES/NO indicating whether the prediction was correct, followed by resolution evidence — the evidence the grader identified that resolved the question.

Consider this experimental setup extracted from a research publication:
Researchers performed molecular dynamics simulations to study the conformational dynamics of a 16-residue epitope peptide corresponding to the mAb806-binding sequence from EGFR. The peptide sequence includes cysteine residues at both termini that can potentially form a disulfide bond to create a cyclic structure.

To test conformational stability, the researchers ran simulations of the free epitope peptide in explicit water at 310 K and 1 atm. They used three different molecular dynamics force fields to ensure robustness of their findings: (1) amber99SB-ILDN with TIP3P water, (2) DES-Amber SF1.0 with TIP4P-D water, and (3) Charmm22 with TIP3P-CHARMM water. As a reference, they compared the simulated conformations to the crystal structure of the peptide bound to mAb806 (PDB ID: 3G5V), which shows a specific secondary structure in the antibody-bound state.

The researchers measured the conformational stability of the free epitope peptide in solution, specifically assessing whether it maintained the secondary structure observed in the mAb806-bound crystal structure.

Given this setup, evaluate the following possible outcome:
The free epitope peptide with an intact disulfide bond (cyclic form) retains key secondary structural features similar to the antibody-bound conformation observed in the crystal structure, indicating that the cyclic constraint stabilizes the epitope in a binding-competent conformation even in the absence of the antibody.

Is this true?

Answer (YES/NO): NO